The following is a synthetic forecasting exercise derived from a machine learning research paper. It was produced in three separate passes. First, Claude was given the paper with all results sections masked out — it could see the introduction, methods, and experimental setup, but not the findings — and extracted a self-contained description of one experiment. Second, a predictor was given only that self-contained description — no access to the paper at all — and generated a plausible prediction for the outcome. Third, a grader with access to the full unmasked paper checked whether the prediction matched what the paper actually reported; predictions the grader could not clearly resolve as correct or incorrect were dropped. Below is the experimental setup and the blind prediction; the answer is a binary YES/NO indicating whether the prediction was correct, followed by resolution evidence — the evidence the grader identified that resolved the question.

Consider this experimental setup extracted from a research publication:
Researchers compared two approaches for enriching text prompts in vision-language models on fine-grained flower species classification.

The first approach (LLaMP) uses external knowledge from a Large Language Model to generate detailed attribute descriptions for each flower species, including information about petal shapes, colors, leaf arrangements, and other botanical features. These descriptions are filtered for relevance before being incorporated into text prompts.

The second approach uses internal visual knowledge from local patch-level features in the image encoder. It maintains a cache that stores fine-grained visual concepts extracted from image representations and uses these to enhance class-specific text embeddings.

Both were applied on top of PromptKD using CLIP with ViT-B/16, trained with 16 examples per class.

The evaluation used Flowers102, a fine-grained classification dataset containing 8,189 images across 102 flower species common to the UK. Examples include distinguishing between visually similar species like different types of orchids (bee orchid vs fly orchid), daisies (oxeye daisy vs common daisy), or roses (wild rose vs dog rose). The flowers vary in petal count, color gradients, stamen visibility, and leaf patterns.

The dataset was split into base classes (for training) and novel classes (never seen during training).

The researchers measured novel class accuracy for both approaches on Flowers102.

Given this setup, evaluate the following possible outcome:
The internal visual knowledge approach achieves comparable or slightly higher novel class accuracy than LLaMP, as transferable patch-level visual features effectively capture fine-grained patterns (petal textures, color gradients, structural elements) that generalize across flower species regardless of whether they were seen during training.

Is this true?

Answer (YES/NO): YES